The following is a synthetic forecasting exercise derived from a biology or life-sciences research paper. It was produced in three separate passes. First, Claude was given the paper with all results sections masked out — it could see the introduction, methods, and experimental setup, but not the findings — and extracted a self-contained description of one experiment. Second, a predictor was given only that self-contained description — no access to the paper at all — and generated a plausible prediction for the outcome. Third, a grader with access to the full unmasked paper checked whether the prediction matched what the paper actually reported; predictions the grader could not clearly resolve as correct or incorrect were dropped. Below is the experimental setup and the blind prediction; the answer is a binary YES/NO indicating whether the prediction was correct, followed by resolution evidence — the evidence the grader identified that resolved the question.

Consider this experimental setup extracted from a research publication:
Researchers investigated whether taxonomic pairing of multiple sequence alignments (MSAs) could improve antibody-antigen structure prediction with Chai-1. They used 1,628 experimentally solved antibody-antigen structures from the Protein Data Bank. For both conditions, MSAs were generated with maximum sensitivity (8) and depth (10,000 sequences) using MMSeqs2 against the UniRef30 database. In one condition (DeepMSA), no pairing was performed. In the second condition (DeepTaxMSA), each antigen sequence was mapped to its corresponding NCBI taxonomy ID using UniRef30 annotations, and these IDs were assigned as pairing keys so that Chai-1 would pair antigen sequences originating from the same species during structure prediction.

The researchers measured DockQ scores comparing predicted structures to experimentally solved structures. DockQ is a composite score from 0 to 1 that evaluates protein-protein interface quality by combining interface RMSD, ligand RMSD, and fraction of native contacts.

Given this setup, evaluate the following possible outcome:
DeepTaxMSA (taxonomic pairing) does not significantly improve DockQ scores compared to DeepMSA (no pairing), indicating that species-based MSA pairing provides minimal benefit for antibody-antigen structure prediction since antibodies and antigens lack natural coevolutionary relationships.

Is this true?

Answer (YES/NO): YES